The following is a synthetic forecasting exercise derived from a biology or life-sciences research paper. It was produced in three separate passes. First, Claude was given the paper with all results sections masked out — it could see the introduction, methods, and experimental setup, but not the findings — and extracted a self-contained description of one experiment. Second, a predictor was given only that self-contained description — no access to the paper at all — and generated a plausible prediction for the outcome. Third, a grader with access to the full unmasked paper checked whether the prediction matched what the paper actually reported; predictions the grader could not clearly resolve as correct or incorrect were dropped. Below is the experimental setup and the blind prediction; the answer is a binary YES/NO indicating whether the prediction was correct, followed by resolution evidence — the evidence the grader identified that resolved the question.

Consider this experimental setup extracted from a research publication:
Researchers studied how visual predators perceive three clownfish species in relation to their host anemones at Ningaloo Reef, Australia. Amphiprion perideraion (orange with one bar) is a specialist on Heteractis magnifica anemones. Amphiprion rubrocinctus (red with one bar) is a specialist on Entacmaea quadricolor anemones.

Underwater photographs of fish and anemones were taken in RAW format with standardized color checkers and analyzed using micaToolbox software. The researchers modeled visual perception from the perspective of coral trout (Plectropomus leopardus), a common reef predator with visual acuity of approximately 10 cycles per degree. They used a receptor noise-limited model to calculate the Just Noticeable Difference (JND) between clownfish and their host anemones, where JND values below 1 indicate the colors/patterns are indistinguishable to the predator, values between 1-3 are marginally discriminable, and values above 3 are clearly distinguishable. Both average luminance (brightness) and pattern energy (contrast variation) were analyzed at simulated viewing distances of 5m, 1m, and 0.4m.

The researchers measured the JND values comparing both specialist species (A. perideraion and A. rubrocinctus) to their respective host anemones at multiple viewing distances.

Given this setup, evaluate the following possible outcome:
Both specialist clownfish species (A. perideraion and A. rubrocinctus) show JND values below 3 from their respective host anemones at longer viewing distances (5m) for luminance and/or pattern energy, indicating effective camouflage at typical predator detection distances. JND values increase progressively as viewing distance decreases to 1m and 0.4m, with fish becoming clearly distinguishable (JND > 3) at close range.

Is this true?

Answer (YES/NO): NO